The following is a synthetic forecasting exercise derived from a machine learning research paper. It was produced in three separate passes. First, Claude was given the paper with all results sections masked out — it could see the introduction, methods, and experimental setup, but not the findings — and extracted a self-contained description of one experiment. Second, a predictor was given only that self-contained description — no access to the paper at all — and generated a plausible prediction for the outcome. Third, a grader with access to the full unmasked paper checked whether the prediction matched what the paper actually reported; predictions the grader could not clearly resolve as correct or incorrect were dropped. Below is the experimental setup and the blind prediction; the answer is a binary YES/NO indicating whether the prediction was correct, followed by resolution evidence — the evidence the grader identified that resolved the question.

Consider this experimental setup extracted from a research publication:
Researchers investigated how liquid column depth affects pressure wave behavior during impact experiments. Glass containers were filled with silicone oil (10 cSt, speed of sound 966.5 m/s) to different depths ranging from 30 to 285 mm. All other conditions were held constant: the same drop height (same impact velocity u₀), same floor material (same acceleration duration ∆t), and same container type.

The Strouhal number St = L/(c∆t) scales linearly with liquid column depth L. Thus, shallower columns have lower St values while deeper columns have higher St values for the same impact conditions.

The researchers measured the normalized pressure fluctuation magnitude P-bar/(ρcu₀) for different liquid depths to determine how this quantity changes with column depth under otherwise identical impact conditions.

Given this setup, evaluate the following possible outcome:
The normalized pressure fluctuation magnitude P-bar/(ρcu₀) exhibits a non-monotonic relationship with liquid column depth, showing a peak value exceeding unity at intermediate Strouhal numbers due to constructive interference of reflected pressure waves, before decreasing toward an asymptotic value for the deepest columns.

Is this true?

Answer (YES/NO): NO